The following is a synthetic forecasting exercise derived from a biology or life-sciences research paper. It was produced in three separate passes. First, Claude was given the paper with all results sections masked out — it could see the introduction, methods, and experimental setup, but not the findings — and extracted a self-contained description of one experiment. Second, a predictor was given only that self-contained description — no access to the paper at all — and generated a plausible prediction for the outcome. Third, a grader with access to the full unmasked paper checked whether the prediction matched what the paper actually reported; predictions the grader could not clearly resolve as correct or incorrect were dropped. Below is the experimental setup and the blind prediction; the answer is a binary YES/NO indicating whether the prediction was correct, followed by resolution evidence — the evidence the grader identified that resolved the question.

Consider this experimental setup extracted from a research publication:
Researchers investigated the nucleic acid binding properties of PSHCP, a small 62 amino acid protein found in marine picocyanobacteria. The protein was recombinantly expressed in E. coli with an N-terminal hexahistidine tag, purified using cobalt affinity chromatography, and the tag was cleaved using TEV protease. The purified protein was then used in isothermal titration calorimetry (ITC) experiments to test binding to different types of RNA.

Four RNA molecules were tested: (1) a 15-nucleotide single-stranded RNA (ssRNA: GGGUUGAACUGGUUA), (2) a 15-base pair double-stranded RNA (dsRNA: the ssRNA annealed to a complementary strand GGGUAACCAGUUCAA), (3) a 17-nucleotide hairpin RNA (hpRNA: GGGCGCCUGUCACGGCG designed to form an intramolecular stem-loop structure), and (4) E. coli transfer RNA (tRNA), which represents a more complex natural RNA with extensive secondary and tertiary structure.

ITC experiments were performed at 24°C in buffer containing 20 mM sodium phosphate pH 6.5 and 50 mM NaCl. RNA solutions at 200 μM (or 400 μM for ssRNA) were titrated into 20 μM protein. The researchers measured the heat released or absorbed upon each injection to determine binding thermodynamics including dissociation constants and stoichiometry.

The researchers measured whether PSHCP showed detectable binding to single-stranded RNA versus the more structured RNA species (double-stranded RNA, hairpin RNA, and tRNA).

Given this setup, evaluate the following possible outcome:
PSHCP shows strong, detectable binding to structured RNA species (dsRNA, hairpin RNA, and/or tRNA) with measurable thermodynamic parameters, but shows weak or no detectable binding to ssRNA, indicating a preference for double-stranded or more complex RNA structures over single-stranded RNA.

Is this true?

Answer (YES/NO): NO